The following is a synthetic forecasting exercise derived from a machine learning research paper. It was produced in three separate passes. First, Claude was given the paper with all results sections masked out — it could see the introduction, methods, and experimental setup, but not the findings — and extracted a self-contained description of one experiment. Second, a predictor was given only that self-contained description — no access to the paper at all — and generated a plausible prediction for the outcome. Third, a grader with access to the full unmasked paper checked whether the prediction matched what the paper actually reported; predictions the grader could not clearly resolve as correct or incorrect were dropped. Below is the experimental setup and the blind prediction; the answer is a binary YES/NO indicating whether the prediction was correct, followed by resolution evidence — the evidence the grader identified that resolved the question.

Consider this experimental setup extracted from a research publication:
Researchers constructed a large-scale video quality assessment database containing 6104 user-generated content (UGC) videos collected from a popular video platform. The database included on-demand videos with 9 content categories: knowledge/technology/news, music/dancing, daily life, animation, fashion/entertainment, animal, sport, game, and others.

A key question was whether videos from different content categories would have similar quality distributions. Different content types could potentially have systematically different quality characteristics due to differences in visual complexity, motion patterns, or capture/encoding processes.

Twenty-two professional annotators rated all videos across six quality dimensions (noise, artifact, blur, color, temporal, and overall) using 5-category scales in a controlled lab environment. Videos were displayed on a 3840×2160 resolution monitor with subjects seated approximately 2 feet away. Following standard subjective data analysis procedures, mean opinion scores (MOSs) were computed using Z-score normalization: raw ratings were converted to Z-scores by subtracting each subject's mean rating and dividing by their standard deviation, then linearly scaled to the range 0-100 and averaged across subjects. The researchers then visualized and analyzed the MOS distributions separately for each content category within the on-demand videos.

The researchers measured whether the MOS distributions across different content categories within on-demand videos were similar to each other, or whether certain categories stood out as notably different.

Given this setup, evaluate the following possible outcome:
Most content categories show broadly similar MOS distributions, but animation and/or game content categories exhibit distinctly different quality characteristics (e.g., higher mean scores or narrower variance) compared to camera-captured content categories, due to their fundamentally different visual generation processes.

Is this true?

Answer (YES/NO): NO